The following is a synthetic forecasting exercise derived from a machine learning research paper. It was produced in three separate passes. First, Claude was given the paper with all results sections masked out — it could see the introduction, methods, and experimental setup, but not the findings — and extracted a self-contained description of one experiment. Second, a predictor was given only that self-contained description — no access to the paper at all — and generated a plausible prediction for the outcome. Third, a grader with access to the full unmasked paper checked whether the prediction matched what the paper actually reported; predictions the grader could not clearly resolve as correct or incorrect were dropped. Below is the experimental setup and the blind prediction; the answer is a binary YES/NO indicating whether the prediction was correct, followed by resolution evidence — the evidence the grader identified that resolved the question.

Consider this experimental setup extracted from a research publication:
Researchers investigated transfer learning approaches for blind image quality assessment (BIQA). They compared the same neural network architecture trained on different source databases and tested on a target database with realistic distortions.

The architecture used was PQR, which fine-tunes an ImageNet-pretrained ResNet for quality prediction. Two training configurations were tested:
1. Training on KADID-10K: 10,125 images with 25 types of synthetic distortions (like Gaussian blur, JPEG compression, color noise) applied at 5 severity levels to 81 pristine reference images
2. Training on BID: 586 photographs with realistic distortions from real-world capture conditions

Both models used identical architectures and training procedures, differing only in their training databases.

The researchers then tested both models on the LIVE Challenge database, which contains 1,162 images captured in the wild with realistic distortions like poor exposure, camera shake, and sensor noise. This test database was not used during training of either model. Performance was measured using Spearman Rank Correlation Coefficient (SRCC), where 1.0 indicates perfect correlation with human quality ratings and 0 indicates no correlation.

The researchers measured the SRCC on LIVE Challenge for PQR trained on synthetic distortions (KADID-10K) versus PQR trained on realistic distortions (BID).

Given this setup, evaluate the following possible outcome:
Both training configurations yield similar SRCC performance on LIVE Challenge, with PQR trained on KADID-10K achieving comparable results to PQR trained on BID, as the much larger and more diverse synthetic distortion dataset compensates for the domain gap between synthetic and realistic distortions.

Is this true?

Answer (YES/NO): NO